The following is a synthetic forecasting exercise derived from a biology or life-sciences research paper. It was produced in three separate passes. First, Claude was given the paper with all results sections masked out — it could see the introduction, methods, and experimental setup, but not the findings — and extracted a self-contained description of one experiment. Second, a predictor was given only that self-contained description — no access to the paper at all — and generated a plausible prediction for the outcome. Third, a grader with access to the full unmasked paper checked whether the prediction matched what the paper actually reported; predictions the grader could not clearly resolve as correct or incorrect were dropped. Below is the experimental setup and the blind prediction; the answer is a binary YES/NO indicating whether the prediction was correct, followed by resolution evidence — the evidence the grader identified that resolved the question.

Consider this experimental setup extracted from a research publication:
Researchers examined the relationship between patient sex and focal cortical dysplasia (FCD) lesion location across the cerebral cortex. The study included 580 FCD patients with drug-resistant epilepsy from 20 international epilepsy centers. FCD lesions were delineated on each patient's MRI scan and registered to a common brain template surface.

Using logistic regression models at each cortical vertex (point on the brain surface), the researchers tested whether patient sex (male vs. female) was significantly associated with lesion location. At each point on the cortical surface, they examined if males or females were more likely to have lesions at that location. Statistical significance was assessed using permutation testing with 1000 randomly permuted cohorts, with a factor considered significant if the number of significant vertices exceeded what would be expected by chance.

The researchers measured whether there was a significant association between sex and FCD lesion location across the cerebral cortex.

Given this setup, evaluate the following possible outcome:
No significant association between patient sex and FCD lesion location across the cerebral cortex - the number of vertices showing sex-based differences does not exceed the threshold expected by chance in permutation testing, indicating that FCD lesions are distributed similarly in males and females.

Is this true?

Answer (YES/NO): YES